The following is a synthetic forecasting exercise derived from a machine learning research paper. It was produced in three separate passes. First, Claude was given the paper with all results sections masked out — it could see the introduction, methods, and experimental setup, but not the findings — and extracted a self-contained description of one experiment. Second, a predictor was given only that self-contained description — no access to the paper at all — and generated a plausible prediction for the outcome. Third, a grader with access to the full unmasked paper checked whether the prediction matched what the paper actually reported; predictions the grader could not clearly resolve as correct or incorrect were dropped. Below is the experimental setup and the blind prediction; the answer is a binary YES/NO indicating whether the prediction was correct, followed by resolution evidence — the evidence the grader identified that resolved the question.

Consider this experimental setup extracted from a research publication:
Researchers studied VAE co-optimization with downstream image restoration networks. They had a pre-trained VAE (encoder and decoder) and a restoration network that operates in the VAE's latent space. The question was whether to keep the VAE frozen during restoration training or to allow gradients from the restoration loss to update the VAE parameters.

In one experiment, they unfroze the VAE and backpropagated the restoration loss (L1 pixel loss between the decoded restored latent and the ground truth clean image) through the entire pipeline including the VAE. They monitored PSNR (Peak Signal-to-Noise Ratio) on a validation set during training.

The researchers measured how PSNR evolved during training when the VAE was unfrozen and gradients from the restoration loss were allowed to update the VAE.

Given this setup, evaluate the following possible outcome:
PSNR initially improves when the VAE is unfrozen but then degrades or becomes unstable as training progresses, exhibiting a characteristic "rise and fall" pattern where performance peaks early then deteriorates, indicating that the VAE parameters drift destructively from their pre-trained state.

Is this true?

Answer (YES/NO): NO